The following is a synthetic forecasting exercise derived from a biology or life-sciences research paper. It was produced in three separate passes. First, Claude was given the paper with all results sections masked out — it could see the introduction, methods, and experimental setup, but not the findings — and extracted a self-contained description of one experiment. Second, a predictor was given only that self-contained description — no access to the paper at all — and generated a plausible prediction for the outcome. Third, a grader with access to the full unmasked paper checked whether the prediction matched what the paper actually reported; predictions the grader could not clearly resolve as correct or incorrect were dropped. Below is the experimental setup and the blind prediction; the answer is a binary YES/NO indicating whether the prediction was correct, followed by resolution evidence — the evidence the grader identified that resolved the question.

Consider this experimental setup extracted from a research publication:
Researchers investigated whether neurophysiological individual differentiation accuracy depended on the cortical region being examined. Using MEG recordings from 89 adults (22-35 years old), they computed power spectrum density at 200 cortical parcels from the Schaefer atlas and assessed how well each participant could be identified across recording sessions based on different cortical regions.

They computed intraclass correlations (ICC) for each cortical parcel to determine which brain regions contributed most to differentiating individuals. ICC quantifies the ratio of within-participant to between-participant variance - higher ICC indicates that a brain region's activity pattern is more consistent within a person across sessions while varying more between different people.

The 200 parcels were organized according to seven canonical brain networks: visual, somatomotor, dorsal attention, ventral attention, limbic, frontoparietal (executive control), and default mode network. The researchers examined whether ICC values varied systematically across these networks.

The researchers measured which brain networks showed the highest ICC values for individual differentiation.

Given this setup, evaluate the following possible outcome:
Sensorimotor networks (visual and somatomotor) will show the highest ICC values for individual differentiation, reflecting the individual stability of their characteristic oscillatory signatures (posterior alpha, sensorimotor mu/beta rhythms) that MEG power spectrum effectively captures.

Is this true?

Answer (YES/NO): YES